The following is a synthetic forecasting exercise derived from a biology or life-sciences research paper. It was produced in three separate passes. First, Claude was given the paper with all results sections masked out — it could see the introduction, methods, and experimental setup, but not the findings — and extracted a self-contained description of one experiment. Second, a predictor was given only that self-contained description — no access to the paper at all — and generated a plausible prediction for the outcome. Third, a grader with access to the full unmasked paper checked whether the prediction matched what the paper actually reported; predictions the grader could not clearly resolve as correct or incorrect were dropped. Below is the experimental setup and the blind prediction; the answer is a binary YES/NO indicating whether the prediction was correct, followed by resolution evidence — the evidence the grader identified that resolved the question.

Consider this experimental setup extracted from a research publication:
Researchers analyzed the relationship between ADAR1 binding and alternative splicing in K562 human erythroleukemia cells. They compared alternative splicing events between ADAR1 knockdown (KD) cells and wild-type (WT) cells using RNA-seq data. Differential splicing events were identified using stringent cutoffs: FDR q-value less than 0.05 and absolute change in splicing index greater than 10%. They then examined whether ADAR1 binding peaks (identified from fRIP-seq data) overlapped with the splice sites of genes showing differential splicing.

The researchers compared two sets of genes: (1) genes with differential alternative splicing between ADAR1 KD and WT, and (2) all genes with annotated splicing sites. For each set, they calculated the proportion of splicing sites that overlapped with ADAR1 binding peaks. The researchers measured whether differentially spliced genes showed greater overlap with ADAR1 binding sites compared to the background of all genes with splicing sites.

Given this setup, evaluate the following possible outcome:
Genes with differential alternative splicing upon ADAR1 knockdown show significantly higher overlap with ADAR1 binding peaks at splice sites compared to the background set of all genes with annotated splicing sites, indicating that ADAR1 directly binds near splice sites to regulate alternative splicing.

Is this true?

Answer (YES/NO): NO